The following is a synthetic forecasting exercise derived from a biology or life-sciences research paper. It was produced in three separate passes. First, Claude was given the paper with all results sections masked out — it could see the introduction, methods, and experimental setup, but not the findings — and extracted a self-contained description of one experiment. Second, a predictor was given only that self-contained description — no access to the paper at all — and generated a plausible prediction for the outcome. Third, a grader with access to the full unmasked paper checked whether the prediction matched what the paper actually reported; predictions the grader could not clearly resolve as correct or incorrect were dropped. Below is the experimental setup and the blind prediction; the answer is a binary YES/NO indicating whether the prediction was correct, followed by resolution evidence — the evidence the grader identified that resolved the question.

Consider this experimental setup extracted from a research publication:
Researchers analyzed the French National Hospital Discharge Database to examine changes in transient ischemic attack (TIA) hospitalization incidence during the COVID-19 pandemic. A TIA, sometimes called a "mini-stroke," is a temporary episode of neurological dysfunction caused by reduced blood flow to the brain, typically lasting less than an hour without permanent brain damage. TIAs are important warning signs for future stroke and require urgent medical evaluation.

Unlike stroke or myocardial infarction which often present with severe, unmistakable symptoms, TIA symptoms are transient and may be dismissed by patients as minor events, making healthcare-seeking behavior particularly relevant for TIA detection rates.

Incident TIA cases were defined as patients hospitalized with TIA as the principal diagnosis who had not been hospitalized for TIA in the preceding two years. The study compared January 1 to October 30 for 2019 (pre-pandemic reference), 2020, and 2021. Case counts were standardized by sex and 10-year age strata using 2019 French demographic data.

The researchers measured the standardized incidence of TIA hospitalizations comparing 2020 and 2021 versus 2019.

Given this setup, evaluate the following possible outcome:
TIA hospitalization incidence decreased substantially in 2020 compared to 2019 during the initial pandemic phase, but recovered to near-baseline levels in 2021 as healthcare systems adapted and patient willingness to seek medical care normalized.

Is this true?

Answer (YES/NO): NO